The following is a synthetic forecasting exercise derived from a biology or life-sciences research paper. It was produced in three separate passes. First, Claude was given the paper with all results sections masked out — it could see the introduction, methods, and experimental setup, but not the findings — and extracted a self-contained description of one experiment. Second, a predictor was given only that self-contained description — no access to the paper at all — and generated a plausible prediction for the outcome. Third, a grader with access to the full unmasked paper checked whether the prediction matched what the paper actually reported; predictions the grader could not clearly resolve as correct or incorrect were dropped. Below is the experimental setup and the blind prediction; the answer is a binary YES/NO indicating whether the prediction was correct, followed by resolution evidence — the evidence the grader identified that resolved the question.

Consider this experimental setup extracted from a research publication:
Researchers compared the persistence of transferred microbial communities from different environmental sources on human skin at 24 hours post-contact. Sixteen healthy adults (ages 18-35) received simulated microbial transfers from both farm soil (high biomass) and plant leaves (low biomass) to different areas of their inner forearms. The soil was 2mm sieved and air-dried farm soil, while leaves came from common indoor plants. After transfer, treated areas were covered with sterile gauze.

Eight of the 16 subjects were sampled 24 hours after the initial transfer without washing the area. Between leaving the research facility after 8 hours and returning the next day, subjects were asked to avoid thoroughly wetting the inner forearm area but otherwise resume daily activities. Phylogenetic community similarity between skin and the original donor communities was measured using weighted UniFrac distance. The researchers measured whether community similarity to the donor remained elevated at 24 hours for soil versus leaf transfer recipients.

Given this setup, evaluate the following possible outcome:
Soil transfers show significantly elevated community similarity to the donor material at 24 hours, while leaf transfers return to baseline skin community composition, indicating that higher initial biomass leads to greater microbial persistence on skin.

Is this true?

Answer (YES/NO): YES